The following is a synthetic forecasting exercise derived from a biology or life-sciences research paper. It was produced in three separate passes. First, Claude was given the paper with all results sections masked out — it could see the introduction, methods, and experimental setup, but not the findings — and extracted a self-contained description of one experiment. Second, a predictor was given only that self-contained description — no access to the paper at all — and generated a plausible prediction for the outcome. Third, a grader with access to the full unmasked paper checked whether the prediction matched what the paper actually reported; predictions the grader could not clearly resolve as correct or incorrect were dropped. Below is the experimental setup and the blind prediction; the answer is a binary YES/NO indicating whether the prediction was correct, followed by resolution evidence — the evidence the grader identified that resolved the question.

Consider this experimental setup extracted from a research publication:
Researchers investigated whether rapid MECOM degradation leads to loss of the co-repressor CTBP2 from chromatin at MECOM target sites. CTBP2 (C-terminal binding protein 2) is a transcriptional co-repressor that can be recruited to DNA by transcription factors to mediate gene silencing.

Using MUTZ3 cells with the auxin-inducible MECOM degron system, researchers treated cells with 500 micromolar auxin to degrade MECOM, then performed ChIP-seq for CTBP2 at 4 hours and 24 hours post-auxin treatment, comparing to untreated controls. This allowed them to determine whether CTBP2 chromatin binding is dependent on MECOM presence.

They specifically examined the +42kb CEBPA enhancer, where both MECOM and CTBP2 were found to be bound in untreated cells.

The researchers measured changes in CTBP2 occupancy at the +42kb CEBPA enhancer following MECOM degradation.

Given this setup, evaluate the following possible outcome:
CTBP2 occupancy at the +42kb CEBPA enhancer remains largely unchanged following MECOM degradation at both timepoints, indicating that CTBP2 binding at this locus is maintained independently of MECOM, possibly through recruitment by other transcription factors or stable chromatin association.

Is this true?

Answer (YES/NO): NO